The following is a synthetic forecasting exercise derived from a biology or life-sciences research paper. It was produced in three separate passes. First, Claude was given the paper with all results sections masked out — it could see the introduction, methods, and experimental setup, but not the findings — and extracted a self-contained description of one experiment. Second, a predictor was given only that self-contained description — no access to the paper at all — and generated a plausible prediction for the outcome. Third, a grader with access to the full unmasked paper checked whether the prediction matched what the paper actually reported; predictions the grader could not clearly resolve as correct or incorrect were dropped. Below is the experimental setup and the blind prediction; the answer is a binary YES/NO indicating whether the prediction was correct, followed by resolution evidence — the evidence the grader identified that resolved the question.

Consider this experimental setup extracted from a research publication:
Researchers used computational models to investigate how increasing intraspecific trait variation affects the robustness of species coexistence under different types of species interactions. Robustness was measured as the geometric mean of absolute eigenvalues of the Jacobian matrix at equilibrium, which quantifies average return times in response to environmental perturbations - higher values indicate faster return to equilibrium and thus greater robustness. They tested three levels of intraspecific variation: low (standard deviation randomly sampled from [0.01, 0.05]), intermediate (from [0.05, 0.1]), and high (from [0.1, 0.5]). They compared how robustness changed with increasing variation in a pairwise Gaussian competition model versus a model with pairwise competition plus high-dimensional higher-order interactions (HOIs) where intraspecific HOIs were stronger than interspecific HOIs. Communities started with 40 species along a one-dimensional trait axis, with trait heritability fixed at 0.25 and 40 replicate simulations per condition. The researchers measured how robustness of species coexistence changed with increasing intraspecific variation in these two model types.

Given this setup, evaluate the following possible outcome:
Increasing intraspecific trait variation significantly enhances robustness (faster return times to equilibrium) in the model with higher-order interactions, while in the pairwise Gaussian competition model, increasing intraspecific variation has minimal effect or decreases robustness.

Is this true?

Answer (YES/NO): NO